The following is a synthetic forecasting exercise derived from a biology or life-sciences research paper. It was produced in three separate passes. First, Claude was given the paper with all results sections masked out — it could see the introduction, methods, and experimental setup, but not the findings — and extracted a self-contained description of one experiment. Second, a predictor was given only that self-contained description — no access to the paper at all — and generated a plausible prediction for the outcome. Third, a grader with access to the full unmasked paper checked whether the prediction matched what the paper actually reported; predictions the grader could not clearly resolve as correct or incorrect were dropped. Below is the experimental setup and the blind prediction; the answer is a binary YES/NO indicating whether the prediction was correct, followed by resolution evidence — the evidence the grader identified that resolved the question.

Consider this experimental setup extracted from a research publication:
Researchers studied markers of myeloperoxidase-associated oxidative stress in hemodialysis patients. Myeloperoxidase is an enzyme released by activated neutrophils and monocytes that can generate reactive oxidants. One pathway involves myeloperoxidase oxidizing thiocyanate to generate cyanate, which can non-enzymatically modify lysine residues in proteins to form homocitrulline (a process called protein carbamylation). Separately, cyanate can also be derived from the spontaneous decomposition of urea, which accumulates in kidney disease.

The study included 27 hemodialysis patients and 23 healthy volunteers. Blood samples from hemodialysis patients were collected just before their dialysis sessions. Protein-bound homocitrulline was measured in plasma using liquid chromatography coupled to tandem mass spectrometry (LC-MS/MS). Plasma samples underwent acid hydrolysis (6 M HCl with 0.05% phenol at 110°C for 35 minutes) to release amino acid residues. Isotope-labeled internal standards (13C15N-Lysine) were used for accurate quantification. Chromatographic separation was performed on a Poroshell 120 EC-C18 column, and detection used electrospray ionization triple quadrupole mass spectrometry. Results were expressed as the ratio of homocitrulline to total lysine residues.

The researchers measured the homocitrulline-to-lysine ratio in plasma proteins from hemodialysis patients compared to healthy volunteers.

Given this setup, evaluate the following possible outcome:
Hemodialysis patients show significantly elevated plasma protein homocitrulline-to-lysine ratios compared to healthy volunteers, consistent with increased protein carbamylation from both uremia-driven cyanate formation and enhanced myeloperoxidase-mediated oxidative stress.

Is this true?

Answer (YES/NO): YES